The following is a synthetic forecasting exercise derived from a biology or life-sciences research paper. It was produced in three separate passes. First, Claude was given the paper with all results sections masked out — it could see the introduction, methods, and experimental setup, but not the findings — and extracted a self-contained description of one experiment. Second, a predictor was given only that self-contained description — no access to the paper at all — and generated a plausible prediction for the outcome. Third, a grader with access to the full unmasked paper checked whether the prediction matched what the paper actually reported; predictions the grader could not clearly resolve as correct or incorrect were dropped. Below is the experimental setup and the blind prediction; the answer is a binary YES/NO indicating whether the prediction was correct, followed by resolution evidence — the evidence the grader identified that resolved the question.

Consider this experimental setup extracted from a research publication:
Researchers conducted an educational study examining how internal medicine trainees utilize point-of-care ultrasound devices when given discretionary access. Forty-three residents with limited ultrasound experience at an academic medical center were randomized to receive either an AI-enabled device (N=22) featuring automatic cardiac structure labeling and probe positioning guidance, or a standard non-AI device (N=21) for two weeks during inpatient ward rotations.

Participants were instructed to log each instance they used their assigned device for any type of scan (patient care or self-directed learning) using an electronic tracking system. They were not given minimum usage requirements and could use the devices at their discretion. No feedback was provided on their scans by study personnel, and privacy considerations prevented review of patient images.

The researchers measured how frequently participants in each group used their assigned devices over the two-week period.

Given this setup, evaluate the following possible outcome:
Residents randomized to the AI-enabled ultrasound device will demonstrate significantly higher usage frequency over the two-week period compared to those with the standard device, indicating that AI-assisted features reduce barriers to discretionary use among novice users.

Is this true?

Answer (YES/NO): YES